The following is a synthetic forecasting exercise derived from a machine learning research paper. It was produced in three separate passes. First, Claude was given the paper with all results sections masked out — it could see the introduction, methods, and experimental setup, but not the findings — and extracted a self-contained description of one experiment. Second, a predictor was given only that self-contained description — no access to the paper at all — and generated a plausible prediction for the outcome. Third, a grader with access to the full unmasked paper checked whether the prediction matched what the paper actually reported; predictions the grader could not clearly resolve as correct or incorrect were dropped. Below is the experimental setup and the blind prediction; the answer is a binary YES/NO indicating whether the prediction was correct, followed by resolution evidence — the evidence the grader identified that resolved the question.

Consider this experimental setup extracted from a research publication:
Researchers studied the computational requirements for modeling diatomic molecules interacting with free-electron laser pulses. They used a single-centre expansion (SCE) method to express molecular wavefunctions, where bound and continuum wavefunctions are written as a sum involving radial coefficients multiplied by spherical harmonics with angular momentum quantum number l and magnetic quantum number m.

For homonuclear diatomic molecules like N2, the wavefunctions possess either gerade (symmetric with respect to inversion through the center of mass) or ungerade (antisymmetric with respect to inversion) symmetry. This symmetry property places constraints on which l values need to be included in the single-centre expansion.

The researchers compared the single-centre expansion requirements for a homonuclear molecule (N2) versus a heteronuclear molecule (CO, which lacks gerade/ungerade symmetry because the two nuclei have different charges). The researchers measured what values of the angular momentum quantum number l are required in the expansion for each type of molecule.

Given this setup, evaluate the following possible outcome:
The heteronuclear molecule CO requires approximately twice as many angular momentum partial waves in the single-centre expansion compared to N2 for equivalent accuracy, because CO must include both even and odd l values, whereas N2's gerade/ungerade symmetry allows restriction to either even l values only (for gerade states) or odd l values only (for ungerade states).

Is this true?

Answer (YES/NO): YES